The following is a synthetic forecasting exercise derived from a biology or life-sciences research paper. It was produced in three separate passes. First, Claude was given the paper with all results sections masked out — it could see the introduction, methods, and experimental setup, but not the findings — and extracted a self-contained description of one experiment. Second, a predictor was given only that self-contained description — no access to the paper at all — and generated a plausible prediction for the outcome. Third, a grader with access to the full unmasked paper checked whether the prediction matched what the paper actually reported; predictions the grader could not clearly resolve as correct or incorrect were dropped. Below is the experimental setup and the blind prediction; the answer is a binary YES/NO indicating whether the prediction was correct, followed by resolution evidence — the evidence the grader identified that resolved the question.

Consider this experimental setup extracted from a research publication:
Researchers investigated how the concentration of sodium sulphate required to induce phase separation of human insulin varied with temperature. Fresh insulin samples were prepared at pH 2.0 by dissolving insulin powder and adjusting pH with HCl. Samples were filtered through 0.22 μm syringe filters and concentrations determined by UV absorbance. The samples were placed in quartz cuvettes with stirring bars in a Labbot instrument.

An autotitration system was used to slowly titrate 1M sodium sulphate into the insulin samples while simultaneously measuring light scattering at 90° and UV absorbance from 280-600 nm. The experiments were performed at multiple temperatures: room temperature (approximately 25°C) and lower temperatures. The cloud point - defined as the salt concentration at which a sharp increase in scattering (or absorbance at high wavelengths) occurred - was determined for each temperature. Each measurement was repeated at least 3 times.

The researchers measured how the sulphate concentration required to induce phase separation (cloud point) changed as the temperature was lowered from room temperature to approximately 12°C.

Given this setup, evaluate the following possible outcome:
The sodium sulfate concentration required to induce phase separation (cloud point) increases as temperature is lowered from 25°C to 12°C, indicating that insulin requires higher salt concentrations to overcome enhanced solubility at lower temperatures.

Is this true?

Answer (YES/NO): NO